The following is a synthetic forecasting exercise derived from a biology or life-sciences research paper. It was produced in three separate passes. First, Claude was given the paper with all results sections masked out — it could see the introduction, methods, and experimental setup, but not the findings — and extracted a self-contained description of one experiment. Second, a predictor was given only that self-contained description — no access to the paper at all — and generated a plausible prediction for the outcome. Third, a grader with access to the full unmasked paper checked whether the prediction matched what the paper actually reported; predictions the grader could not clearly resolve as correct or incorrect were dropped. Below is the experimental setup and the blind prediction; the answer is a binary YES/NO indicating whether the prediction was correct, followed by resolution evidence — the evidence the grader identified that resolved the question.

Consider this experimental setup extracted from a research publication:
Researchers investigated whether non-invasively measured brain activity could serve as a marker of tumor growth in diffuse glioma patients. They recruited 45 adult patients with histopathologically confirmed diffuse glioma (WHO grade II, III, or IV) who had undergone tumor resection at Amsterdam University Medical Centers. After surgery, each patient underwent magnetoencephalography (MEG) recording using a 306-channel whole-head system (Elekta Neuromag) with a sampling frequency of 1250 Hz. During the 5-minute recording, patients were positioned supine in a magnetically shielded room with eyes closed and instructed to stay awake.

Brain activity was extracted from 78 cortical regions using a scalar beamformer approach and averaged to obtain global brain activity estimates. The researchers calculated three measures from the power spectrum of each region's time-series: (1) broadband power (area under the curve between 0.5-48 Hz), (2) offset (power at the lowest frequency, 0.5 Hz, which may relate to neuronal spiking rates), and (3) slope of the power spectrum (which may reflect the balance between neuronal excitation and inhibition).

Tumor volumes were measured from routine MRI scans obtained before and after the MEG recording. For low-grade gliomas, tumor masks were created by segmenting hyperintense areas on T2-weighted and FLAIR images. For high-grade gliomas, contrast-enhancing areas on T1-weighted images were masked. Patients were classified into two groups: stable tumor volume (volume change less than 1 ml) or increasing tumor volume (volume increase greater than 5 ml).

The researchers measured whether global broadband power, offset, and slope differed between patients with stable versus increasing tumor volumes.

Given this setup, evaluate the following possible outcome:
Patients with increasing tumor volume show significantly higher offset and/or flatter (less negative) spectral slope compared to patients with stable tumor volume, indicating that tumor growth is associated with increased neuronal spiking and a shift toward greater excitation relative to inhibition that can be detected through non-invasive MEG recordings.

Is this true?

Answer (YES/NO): NO